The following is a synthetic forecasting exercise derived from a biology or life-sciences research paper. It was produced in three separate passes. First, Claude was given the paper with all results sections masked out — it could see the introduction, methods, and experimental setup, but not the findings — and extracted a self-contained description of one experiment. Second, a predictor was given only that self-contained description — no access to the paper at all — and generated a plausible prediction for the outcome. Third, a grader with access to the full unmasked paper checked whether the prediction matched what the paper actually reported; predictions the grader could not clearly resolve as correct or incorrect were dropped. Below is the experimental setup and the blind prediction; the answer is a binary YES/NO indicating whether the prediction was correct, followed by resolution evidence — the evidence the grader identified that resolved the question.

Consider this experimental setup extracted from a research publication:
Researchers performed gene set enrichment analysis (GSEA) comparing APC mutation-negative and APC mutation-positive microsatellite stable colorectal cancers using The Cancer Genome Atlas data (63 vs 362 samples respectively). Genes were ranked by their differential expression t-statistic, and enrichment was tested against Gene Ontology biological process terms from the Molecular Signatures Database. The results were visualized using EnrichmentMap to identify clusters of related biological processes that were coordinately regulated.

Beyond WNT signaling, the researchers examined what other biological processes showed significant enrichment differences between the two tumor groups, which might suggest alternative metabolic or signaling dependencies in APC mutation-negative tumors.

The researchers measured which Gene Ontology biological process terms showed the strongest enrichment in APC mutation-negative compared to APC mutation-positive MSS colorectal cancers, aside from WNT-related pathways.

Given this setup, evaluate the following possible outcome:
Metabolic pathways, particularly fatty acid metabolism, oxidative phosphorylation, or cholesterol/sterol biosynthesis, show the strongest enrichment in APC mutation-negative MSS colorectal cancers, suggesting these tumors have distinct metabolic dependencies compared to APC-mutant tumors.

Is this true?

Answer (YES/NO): NO